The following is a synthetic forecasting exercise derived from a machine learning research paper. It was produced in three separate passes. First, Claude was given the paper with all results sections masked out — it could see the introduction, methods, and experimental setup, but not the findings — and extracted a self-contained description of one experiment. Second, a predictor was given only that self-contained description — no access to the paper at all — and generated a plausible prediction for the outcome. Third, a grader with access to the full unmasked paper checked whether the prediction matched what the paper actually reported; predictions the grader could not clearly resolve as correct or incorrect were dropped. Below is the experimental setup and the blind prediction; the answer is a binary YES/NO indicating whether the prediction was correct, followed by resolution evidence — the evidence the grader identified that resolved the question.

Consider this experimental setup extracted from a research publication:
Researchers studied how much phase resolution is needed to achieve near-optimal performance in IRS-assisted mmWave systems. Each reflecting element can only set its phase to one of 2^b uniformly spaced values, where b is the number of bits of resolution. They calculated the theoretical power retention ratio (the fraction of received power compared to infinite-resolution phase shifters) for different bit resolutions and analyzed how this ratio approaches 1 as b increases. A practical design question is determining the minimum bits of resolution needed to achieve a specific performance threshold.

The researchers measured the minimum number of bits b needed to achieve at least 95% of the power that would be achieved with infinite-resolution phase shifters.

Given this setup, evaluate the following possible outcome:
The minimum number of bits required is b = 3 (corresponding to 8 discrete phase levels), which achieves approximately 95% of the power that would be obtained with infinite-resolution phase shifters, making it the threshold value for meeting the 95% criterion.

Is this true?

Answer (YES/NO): YES